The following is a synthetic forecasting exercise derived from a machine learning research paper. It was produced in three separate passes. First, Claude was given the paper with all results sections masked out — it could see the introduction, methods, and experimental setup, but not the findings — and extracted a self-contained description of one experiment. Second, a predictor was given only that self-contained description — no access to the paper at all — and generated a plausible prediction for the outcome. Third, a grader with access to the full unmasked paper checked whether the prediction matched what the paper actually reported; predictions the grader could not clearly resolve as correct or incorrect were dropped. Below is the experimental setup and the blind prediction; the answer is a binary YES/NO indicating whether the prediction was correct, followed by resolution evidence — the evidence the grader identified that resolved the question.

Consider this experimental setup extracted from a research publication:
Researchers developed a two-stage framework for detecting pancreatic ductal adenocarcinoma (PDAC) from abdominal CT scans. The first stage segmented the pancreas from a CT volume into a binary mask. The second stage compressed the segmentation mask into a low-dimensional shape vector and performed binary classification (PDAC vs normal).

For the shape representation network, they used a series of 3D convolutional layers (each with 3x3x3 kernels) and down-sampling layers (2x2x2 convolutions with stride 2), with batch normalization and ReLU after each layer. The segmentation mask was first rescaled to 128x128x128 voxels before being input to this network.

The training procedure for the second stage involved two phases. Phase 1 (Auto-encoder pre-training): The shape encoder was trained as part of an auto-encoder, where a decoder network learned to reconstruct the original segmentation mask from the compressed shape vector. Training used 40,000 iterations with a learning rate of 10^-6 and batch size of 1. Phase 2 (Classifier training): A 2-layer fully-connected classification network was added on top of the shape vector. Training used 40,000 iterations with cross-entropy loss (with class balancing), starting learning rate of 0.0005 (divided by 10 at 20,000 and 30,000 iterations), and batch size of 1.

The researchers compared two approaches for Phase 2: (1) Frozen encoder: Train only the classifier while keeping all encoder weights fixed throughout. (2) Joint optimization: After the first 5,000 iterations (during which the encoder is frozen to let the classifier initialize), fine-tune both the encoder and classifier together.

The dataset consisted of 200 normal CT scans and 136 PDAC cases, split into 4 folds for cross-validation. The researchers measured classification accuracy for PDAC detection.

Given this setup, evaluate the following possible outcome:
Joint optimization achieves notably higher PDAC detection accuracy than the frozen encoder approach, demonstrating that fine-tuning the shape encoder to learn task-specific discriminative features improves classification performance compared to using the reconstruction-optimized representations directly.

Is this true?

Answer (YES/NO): YES